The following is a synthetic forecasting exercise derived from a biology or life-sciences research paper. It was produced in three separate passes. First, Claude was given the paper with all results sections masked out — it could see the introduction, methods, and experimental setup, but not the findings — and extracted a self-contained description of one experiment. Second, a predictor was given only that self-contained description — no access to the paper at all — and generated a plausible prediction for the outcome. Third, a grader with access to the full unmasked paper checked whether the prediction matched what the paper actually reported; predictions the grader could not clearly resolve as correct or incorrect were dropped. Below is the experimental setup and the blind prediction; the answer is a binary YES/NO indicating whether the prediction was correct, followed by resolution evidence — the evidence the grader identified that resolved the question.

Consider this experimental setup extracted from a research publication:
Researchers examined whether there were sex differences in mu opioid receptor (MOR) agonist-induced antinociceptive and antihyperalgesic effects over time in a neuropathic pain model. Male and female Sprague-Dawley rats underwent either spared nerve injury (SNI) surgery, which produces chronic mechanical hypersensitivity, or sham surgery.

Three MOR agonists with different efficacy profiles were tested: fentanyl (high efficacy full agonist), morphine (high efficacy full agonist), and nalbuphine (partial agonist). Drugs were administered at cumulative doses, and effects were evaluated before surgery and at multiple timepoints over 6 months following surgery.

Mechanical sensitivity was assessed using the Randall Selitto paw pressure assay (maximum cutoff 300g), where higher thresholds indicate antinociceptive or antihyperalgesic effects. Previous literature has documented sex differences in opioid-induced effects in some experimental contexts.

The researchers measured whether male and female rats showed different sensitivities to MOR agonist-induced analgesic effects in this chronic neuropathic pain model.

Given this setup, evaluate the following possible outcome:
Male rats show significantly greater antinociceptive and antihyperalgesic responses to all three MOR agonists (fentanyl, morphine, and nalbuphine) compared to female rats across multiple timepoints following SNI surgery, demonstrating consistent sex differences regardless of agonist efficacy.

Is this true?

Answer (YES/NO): NO